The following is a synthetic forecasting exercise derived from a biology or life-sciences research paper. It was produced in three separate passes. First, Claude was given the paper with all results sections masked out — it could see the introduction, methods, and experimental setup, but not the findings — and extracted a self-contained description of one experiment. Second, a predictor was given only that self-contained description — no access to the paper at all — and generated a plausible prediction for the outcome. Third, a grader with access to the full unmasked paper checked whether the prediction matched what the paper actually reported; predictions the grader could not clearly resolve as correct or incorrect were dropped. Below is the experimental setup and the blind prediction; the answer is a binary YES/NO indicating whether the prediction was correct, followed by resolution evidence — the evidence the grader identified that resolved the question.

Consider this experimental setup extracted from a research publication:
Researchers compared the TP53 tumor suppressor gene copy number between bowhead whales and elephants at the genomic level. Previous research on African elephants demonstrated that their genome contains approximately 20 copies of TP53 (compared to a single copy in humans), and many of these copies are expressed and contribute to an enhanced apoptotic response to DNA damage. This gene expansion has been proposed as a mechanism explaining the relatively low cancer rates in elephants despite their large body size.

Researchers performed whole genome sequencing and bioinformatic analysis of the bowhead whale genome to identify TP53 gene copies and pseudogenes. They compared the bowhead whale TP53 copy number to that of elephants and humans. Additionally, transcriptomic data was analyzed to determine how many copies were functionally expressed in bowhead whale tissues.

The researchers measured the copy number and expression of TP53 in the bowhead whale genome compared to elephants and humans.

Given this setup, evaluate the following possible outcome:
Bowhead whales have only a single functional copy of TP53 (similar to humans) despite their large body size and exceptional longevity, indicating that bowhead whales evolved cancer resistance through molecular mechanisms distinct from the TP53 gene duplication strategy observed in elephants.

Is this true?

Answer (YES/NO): YES